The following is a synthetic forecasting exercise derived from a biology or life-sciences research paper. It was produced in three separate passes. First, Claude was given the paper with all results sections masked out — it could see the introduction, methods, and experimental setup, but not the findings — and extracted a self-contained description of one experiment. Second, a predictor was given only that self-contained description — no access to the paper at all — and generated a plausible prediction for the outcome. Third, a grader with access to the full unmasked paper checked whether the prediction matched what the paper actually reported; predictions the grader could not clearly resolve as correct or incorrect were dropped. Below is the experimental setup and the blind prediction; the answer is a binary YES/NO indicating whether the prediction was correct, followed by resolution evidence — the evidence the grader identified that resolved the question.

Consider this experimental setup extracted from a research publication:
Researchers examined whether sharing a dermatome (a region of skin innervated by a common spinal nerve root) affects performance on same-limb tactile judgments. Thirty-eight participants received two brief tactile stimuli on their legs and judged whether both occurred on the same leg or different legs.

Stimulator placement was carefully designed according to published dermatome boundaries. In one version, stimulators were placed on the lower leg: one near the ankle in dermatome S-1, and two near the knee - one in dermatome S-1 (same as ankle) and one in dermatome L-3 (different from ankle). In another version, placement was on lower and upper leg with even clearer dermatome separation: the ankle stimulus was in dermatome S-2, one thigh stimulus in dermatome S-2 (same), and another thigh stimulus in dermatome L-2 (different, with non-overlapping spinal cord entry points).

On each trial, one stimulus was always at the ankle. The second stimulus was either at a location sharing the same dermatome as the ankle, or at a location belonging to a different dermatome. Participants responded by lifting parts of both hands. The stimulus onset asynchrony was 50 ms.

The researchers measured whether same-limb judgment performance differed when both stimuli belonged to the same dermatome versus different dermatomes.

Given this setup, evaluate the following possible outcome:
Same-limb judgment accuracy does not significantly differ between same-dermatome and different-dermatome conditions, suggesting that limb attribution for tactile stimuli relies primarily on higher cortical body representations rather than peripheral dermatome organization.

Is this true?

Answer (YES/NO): NO